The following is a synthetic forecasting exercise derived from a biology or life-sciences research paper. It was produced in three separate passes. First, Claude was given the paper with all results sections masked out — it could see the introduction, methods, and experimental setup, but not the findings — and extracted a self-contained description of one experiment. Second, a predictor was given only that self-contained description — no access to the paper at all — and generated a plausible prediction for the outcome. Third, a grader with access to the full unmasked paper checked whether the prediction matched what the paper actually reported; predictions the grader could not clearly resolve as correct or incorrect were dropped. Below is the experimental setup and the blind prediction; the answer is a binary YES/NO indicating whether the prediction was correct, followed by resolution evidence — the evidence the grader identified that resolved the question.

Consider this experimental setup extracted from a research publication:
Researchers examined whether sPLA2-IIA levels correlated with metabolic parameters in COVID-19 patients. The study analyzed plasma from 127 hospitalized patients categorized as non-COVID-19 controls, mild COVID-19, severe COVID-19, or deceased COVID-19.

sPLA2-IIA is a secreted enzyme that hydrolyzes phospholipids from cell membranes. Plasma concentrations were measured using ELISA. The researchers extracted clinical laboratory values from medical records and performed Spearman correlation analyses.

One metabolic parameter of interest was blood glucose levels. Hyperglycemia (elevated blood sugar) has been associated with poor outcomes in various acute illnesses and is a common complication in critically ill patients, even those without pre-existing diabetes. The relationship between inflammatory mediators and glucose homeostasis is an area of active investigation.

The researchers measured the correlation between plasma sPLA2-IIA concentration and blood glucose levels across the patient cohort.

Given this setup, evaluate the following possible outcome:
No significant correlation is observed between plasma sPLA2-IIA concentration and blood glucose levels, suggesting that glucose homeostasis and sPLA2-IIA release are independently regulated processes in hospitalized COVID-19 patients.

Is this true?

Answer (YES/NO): NO